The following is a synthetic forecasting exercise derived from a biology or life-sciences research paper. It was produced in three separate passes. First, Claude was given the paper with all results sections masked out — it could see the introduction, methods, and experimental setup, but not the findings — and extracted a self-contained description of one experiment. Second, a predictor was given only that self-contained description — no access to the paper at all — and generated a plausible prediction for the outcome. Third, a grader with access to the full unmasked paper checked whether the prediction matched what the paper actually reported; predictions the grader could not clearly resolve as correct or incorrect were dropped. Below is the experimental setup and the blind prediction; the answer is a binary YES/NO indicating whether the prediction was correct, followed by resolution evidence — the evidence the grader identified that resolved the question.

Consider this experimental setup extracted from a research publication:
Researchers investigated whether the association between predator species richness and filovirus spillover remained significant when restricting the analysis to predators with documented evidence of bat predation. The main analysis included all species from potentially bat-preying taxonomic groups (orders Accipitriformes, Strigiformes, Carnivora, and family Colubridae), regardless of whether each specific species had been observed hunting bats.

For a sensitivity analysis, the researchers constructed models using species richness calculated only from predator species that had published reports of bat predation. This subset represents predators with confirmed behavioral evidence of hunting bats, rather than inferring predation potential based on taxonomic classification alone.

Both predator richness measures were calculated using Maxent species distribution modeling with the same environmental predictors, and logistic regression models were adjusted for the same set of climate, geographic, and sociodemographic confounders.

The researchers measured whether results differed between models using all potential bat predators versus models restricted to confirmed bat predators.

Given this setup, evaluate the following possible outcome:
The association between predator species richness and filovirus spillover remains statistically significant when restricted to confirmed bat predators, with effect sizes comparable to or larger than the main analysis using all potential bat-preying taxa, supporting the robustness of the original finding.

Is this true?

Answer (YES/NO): NO